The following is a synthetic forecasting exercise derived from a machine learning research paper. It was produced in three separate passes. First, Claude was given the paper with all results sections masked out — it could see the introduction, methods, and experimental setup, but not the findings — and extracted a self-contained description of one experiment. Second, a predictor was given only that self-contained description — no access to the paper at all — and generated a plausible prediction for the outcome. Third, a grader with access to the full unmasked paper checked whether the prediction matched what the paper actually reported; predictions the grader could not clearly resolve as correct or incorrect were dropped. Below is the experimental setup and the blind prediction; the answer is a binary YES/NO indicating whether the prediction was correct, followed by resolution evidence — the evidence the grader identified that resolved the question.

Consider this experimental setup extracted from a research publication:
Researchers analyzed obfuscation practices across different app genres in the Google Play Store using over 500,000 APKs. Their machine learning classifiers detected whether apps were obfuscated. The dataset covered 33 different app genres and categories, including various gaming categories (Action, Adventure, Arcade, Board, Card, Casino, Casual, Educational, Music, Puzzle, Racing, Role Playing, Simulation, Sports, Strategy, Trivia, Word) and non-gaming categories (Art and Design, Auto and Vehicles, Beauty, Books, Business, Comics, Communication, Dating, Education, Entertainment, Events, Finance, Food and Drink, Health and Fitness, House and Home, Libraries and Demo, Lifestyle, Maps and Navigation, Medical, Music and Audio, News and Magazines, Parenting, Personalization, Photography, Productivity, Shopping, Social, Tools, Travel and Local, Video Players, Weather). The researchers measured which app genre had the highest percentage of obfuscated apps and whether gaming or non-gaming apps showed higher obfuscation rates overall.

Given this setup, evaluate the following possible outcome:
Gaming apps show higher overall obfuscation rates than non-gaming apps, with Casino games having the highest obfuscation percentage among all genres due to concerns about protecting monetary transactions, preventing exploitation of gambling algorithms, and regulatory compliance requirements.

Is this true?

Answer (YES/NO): YES